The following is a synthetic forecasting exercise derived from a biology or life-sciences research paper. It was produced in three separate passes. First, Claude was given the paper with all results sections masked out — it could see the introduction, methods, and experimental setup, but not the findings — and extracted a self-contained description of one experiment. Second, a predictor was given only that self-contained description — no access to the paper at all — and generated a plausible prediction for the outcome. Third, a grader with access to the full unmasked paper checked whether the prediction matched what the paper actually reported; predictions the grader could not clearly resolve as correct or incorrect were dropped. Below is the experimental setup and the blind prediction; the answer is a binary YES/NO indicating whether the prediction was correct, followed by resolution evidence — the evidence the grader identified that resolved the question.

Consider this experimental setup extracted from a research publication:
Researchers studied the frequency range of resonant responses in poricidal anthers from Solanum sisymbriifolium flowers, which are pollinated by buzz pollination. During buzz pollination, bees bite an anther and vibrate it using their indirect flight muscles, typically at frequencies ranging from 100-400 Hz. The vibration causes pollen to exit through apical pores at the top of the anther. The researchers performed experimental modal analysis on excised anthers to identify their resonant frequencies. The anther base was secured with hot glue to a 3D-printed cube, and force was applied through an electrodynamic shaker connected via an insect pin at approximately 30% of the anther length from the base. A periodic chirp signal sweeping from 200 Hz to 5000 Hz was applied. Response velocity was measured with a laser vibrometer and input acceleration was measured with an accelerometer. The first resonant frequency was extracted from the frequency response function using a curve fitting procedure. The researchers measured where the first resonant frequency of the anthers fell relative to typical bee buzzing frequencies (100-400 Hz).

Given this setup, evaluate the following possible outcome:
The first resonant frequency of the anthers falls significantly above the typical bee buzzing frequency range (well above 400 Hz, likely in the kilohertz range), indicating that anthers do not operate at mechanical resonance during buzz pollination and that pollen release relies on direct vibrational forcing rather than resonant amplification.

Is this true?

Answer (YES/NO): NO